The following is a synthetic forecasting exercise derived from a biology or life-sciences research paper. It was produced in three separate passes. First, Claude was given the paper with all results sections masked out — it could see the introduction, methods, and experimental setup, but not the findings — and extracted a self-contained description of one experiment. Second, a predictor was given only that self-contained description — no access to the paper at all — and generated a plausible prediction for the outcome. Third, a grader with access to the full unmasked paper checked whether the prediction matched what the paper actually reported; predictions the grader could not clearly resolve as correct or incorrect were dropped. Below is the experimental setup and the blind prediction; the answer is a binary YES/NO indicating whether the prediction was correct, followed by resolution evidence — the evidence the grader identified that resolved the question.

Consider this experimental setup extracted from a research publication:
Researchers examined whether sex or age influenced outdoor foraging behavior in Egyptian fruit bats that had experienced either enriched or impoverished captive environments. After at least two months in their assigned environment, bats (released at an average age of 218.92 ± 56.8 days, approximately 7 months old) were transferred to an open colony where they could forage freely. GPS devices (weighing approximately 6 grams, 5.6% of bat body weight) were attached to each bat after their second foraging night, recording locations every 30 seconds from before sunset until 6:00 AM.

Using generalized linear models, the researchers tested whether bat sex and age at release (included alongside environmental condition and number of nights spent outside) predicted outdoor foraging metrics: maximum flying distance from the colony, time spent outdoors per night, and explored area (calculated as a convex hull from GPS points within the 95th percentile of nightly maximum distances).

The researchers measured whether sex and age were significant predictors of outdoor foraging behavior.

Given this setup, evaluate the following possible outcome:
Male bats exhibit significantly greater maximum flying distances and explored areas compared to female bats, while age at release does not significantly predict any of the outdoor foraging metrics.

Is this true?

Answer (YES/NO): NO